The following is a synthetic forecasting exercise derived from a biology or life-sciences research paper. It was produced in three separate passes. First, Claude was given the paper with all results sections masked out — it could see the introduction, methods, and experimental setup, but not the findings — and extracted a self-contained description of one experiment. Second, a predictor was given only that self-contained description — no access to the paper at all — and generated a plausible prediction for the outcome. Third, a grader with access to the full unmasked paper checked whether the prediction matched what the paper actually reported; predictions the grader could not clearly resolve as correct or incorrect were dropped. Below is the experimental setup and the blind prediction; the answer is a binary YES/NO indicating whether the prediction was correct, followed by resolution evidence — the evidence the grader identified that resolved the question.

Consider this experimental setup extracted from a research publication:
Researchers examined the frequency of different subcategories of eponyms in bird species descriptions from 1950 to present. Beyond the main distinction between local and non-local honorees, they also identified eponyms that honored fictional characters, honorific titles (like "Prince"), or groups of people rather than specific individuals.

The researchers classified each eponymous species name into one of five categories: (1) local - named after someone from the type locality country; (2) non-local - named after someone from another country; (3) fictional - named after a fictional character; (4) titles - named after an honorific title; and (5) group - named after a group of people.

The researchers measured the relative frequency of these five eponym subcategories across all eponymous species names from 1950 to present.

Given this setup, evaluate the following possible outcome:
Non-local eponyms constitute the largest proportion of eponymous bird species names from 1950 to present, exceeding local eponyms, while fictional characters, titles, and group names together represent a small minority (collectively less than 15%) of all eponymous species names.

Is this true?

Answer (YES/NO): YES